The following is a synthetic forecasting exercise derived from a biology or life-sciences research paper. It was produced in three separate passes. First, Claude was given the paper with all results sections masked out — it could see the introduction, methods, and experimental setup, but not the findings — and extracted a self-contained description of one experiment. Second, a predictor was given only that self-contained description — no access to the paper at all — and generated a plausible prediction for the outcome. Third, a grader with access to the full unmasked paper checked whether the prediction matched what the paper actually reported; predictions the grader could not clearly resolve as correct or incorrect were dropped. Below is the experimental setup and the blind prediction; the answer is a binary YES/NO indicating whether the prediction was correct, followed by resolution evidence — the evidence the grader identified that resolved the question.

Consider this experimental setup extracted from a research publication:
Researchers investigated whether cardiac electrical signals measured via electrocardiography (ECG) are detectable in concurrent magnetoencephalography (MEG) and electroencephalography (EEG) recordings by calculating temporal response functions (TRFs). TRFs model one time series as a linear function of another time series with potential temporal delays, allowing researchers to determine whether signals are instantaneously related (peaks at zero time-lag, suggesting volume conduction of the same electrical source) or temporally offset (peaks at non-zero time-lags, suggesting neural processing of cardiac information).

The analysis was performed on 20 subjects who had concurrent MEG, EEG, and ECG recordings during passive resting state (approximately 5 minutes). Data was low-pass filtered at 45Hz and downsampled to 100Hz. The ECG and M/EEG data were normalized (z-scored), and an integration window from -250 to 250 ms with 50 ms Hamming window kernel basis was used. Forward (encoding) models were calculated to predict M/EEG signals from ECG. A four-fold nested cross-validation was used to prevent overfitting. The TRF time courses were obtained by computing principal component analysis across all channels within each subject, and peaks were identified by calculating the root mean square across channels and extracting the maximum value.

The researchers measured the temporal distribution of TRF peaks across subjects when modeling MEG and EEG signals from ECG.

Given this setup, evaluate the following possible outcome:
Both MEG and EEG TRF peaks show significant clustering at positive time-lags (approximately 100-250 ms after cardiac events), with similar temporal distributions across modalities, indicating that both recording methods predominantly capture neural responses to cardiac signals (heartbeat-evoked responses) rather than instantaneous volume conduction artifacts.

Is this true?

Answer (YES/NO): NO